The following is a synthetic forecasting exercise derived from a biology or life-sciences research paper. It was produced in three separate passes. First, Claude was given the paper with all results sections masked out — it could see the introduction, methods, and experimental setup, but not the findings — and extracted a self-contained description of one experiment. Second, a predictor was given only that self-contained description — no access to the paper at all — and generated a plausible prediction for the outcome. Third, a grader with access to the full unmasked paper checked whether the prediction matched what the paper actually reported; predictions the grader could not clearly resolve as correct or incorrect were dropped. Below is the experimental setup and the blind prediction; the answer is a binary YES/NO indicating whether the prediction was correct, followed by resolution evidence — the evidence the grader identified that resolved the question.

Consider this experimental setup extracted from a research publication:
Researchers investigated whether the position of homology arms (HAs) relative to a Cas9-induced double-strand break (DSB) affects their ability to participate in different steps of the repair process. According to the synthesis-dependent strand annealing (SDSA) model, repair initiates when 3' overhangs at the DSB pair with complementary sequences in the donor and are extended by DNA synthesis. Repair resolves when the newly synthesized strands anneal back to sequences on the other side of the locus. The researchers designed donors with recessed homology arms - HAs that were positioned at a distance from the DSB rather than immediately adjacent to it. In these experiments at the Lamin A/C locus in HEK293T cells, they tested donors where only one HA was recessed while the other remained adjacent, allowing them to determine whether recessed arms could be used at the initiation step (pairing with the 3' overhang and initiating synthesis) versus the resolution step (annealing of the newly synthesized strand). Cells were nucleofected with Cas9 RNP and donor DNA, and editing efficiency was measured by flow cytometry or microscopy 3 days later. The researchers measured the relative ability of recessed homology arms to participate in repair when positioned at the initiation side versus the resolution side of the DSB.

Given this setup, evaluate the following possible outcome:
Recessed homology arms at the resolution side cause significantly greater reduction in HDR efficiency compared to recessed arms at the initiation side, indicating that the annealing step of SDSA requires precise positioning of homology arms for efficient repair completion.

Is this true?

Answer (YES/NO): NO